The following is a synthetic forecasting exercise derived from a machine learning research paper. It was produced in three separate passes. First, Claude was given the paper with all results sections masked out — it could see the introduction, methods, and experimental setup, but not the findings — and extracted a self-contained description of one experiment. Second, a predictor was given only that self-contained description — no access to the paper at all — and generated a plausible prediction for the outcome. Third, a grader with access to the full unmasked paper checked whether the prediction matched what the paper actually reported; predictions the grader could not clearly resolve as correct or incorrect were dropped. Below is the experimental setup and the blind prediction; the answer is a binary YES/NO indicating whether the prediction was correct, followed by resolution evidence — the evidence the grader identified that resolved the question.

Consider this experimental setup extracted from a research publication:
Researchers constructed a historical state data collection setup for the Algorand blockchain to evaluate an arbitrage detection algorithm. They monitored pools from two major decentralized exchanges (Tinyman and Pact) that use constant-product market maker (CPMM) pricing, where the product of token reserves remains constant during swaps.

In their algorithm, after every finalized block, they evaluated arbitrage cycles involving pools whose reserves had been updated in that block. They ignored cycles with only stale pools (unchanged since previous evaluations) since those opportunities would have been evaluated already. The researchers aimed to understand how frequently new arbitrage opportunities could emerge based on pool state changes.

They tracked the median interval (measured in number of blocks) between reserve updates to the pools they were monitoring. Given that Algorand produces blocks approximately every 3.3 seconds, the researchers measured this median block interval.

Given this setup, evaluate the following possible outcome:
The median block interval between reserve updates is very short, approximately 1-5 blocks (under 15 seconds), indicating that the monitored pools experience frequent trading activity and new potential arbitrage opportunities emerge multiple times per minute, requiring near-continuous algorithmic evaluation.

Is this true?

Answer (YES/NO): NO